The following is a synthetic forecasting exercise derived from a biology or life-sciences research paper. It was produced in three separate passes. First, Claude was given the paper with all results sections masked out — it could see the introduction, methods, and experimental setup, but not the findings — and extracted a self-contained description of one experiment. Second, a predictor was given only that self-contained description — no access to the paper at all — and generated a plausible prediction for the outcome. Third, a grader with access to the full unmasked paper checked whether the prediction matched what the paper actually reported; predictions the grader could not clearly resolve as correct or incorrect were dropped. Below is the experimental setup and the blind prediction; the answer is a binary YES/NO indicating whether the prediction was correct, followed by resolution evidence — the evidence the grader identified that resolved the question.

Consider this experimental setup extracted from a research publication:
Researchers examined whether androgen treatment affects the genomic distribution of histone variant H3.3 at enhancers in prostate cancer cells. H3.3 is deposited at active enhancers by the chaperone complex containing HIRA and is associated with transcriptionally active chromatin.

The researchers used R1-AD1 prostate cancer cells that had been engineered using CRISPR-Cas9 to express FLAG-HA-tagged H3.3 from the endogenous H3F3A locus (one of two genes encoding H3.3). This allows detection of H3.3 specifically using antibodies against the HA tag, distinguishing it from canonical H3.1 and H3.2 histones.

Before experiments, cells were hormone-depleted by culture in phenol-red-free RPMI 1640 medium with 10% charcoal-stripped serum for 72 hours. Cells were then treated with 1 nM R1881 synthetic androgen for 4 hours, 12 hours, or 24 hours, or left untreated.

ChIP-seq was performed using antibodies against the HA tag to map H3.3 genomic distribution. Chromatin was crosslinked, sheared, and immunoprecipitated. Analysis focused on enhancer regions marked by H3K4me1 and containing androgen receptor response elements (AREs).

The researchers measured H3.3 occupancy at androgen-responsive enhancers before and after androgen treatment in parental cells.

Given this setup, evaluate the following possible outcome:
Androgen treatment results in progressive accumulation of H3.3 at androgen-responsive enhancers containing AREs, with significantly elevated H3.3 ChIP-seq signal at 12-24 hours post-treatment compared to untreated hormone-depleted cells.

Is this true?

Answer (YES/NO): NO